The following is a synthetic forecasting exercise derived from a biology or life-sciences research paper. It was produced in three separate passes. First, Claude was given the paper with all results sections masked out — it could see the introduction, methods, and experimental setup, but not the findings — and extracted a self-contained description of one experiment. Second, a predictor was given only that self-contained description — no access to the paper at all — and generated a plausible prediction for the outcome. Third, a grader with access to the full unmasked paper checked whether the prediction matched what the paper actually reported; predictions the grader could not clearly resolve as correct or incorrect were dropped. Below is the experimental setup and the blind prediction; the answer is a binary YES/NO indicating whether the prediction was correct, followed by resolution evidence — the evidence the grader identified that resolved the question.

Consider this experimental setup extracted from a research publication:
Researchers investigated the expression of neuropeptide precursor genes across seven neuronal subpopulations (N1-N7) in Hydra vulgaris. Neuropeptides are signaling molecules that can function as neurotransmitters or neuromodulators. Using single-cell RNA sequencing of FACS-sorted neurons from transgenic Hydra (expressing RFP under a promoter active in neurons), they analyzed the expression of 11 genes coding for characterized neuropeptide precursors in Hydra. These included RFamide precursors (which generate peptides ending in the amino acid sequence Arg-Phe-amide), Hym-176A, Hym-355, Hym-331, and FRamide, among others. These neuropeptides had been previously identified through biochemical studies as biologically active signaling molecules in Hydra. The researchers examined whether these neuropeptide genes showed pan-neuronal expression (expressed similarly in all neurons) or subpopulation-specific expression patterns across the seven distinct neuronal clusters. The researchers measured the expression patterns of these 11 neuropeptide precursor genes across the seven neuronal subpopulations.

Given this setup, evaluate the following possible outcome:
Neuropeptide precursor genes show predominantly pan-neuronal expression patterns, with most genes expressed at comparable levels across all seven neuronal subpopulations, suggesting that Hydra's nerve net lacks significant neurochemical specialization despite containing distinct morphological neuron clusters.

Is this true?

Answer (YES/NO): NO